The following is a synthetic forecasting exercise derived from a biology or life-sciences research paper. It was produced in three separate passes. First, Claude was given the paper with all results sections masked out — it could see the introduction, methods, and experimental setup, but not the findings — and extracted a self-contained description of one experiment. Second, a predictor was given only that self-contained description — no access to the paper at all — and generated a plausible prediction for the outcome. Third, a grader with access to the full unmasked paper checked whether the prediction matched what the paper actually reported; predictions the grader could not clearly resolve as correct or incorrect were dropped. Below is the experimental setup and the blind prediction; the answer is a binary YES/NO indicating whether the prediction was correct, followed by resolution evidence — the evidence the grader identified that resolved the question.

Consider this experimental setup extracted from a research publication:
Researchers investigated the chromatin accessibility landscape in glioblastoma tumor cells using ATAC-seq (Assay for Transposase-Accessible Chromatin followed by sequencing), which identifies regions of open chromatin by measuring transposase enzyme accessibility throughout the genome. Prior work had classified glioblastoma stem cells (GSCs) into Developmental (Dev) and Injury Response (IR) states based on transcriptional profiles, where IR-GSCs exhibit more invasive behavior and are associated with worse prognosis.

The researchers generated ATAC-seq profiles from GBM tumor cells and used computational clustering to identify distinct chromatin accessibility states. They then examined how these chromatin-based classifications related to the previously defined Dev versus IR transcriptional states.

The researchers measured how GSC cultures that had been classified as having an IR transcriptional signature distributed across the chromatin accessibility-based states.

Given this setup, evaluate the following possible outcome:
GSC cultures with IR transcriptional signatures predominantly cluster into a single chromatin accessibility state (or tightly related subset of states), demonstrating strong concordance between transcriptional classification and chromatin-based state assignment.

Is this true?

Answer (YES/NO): NO